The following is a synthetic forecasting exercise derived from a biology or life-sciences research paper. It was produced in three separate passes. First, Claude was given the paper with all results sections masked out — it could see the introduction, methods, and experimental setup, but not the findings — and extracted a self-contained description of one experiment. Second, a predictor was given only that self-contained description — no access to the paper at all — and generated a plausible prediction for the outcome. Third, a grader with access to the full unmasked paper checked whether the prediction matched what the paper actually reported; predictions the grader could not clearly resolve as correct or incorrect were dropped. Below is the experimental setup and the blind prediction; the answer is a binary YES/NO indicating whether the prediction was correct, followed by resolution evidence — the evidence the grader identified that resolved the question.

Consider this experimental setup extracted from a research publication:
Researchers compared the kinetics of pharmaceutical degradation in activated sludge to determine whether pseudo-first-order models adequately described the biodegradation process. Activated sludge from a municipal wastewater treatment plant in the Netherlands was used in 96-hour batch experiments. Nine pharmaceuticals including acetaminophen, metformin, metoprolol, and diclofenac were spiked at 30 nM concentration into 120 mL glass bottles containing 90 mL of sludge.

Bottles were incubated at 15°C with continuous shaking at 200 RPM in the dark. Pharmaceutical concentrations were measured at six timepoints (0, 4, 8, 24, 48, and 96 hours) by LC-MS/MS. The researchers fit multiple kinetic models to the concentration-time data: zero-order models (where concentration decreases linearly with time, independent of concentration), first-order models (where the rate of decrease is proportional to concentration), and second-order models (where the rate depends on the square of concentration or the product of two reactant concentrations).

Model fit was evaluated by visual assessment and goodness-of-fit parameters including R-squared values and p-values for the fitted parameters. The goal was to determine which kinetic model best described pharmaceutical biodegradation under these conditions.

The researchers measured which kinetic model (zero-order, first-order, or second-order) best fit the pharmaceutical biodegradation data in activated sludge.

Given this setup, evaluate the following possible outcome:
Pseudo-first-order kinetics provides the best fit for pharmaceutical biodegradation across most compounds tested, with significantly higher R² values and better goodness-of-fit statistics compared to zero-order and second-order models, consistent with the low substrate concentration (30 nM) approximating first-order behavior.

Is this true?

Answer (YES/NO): YES